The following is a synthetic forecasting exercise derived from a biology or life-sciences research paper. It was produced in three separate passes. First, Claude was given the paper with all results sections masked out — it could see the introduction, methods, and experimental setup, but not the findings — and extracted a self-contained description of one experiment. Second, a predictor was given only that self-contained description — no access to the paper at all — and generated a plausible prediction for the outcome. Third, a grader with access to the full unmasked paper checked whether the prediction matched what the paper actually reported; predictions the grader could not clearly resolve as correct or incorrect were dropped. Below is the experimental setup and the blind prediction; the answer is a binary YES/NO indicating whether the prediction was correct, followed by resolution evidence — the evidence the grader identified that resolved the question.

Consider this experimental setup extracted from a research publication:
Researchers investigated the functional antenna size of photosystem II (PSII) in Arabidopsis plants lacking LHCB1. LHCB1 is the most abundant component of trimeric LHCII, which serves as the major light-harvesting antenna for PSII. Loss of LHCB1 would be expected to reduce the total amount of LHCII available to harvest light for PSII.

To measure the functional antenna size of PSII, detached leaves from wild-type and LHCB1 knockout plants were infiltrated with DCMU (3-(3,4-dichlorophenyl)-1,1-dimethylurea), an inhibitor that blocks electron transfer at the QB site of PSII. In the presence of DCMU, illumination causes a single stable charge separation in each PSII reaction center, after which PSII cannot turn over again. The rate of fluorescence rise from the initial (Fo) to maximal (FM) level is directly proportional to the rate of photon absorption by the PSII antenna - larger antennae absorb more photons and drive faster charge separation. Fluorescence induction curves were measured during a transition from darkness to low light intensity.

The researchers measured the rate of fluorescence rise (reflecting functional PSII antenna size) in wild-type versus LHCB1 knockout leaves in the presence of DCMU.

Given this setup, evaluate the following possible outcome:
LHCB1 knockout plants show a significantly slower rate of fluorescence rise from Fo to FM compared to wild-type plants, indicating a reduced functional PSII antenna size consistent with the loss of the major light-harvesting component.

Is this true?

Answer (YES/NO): YES